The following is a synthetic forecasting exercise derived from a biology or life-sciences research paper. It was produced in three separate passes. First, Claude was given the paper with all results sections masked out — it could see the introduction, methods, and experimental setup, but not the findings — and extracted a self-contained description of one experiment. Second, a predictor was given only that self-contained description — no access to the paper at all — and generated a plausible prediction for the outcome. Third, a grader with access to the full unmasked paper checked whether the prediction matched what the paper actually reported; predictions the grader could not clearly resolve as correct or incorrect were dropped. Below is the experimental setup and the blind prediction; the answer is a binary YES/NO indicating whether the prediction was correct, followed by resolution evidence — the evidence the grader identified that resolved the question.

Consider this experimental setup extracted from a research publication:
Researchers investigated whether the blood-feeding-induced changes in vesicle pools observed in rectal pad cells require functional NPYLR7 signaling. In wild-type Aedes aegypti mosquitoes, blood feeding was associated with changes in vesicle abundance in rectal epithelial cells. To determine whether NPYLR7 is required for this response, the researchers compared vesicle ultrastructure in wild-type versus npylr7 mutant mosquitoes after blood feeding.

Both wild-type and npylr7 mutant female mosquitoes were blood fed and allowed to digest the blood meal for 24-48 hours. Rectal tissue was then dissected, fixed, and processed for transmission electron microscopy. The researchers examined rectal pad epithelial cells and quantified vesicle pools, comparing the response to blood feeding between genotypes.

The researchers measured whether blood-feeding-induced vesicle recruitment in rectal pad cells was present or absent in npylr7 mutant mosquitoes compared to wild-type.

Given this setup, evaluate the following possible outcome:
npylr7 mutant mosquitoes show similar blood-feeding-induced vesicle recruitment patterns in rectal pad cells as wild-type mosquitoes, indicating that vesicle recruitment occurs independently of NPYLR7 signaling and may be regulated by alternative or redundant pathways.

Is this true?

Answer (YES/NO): NO